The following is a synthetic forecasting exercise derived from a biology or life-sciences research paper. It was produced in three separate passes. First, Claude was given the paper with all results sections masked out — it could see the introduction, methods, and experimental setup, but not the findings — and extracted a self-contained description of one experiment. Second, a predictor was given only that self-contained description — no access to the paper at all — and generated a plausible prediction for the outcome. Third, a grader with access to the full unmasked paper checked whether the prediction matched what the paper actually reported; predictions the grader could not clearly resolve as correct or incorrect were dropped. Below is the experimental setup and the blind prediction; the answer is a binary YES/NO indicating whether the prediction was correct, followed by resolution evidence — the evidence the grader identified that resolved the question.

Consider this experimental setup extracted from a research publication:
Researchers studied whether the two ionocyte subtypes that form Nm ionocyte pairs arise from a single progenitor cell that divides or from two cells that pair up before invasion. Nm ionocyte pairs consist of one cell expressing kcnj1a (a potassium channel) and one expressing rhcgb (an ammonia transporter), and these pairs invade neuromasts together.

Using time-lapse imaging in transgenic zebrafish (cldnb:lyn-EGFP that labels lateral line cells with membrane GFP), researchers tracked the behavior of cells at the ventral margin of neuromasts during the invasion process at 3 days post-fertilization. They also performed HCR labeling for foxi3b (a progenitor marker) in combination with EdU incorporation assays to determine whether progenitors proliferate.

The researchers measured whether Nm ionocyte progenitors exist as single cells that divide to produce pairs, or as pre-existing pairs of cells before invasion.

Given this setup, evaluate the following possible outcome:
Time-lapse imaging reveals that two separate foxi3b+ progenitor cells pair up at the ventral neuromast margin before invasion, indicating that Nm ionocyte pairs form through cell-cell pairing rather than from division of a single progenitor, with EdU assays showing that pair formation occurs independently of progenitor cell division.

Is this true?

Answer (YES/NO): NO